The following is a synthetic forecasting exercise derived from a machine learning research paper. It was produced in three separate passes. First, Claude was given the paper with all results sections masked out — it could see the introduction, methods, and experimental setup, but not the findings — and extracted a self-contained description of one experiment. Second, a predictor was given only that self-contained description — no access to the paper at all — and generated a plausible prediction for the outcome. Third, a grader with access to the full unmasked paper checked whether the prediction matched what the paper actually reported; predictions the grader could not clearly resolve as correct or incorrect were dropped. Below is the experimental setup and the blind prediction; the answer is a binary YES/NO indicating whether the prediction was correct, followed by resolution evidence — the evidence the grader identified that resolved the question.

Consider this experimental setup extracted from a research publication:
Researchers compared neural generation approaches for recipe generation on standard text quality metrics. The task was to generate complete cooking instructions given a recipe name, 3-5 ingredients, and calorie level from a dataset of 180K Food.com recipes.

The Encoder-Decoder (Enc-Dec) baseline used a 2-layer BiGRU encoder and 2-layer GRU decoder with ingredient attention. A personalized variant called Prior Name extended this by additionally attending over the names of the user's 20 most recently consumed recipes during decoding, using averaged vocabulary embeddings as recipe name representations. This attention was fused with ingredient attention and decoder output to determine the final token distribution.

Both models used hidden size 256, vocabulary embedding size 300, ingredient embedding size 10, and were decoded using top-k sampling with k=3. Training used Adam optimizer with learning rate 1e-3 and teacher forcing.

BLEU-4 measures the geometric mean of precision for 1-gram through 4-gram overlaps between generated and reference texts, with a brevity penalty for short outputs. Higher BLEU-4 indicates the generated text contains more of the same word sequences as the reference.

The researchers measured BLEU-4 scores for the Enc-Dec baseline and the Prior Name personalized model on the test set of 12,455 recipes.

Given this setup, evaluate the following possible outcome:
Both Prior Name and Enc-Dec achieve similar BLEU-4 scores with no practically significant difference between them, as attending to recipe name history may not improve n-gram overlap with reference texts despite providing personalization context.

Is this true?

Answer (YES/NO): YES